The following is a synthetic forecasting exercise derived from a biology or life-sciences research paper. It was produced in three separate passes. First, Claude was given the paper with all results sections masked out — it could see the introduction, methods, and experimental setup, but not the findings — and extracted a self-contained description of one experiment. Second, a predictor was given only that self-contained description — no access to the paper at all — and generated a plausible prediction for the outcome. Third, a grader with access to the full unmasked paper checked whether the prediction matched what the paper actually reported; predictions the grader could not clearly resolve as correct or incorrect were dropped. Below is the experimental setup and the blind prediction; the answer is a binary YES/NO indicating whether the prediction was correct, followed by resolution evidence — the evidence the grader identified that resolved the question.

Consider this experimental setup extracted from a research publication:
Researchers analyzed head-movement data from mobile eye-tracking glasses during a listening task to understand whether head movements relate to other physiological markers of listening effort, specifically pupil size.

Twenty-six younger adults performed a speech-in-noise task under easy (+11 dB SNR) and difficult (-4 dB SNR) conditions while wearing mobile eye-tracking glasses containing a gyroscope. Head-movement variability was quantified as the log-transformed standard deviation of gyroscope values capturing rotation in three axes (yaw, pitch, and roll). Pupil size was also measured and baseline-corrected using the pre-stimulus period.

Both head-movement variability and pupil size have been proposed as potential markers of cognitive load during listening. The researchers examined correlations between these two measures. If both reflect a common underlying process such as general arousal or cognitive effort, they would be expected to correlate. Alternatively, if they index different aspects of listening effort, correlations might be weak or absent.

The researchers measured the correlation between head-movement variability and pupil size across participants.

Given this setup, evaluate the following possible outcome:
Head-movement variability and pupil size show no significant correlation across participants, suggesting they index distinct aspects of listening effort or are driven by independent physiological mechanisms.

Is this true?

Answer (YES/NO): NO